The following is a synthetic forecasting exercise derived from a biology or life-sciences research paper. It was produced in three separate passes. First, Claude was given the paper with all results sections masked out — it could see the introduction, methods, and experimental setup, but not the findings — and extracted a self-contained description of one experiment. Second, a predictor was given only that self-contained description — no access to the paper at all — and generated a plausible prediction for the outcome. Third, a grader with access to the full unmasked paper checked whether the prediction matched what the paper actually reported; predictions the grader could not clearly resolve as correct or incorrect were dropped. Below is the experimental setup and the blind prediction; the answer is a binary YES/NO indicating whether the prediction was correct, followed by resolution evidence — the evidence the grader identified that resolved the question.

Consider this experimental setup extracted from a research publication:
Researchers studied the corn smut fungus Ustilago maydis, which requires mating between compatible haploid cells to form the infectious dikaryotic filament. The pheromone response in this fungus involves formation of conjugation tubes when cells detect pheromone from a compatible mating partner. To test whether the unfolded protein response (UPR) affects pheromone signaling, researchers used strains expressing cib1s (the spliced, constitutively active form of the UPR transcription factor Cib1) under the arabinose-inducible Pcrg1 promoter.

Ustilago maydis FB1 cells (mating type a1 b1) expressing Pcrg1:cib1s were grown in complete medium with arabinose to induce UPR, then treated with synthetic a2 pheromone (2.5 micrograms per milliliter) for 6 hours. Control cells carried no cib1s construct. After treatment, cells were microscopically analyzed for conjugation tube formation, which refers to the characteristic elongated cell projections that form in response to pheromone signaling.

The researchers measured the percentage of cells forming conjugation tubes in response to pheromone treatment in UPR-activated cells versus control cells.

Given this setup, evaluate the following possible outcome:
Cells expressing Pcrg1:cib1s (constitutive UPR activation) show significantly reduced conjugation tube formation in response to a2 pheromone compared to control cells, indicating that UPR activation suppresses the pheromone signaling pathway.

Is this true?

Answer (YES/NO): YES